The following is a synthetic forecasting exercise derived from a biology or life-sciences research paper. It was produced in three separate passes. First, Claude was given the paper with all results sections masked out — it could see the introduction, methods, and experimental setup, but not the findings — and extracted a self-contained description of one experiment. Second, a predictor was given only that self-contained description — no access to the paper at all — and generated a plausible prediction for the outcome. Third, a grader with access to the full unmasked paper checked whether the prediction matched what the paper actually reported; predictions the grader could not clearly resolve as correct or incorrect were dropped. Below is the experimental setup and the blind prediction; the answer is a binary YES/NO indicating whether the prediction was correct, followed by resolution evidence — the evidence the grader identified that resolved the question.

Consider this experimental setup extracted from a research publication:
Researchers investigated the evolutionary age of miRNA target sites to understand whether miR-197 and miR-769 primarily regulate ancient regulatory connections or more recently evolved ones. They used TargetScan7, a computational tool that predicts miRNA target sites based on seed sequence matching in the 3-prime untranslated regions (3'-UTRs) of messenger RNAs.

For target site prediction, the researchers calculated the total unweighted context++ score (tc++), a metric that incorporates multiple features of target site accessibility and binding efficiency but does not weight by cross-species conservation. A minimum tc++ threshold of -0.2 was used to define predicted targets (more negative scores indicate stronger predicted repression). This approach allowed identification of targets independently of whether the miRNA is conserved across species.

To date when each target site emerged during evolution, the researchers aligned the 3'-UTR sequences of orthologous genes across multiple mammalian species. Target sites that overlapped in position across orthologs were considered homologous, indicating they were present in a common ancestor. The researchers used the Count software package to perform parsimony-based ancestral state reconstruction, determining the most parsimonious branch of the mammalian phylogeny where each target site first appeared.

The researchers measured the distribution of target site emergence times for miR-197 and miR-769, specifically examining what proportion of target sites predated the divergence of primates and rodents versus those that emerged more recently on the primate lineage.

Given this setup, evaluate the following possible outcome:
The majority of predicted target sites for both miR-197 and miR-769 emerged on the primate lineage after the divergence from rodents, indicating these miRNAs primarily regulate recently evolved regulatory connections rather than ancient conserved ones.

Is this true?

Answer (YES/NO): YES